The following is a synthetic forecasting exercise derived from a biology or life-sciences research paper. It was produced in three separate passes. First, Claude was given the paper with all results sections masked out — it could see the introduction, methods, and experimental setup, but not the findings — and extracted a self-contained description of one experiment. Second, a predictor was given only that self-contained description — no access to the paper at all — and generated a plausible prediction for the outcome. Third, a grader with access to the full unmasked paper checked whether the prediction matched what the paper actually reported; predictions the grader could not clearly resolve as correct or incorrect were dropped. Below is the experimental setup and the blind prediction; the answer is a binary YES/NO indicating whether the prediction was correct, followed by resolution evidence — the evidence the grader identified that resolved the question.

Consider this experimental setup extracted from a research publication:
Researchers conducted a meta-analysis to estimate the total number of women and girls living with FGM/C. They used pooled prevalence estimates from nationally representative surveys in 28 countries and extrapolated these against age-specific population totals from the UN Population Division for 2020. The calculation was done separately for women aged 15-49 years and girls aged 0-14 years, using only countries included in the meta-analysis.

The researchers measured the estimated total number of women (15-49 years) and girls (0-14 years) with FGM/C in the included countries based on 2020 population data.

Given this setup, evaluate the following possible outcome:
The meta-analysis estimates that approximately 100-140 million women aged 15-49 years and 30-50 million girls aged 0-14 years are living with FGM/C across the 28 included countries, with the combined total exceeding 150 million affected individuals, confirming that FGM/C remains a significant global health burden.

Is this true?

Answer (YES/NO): NO